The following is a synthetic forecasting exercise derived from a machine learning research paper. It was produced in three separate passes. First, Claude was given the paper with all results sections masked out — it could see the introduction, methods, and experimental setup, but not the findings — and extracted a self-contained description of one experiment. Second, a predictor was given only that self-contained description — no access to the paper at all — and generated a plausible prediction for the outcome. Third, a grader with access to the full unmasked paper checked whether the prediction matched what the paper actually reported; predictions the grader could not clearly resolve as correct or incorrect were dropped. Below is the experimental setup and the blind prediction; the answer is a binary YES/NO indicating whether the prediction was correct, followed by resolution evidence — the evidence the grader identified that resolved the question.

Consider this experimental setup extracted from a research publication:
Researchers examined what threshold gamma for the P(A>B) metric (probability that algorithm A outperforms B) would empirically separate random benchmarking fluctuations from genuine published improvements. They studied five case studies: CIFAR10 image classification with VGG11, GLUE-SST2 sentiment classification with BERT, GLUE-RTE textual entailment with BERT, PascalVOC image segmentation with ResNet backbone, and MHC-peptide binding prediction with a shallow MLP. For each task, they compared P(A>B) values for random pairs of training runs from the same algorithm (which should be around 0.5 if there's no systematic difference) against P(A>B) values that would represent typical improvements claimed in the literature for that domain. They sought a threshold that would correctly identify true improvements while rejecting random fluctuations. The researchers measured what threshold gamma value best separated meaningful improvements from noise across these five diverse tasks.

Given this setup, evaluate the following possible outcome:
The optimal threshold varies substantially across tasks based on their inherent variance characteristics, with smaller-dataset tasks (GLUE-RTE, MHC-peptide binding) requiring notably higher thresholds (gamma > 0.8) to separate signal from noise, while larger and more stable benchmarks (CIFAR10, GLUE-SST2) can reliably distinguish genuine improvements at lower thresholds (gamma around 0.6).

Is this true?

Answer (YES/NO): NO